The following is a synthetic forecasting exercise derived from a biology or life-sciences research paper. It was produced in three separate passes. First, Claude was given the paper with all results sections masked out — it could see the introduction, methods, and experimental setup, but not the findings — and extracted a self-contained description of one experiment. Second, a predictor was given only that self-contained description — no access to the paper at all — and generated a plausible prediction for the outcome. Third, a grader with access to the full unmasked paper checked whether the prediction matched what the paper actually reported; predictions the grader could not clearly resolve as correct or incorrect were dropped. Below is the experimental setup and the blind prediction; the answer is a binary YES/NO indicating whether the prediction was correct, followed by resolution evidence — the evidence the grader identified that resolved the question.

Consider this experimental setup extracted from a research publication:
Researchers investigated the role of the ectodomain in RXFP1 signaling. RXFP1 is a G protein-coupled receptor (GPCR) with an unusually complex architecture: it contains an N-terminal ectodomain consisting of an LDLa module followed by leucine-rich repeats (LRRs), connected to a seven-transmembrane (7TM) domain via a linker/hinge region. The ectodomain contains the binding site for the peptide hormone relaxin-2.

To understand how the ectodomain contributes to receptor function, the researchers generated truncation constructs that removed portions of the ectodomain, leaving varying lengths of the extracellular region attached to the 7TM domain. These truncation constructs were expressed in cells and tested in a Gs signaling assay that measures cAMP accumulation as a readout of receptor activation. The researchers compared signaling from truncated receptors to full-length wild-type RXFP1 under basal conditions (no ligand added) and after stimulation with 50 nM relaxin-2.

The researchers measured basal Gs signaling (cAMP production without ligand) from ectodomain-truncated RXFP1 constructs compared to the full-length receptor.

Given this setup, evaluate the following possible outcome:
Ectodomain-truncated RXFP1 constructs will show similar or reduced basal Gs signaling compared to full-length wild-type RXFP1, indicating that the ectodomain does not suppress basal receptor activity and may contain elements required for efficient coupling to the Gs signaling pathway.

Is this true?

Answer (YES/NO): NO